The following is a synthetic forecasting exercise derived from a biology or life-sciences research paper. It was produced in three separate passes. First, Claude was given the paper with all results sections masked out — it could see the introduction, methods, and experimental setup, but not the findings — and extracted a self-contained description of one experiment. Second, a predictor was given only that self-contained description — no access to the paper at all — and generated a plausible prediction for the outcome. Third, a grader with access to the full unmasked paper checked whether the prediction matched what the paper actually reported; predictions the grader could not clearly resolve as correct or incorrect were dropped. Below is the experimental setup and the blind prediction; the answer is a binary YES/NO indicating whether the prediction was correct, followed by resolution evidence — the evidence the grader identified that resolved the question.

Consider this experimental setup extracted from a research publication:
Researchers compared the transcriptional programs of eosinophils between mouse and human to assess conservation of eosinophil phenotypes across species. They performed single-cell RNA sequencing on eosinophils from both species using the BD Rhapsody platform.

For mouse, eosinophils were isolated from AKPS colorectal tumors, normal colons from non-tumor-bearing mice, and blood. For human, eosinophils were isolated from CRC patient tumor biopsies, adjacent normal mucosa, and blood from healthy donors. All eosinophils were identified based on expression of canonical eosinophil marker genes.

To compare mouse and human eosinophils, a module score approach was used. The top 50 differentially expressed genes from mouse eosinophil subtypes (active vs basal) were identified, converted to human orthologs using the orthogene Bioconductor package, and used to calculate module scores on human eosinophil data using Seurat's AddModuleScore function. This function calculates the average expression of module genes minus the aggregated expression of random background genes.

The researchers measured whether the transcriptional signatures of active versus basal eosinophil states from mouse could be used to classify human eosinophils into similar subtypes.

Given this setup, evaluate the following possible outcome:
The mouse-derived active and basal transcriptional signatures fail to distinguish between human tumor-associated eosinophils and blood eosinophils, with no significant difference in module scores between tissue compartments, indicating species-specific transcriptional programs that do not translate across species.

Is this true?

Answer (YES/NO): NO